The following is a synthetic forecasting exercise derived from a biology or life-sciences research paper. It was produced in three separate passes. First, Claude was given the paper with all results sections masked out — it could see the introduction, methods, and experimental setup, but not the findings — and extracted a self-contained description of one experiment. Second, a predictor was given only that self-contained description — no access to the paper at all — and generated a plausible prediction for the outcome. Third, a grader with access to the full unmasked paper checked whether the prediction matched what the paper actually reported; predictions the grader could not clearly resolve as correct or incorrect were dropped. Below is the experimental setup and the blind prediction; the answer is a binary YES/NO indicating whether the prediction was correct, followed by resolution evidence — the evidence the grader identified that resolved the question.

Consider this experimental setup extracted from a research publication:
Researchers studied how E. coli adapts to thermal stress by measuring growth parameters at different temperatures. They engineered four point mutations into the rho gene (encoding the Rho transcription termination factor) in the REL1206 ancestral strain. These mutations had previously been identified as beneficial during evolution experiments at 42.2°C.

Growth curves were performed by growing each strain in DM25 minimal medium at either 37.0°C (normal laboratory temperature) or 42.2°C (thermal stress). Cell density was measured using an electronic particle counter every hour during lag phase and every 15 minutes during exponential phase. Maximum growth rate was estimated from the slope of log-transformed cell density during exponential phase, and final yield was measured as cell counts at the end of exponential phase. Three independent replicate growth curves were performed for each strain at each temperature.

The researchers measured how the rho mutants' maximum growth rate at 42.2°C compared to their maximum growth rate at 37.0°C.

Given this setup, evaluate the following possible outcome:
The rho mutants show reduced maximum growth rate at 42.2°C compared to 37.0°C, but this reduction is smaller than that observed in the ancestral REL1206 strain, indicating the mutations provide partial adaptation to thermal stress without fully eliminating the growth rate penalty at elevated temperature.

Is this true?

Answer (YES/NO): NO